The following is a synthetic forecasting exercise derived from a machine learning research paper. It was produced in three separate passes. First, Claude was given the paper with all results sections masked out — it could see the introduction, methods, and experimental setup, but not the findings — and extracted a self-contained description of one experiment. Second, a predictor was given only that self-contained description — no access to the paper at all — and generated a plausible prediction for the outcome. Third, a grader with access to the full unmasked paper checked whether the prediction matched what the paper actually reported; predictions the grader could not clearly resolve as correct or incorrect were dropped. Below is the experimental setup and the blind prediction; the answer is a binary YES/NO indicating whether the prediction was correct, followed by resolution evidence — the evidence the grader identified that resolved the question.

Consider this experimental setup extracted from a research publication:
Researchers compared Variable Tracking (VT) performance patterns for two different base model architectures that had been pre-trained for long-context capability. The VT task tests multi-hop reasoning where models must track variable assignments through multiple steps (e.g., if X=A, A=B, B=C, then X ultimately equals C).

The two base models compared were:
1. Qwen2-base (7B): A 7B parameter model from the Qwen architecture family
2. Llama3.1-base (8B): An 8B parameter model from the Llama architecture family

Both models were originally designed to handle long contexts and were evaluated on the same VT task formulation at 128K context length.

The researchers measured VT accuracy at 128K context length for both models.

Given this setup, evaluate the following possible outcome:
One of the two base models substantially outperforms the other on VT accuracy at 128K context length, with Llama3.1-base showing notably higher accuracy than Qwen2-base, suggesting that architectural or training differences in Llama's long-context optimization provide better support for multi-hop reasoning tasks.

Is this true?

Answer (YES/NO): NO